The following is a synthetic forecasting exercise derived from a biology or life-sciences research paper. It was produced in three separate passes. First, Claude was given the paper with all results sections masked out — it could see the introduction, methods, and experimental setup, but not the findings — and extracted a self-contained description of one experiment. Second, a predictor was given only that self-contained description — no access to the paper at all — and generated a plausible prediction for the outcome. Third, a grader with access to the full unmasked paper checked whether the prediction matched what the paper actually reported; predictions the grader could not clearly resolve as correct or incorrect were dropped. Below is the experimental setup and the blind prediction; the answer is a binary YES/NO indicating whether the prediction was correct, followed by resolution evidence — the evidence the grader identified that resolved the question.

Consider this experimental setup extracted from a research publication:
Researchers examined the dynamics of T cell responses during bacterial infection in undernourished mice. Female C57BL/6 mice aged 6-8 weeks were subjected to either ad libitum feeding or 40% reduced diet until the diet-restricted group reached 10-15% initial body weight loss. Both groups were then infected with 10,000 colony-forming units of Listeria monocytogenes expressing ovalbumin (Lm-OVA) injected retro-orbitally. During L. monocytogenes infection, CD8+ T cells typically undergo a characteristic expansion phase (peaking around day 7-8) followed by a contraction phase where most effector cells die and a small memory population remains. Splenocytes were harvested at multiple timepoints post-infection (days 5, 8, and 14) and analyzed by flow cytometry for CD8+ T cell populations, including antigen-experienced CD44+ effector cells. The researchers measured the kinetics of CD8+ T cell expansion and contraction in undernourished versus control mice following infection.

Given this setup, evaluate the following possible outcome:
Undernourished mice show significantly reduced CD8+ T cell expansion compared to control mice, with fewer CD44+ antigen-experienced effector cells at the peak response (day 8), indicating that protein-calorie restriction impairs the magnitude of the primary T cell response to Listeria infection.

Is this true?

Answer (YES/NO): YES